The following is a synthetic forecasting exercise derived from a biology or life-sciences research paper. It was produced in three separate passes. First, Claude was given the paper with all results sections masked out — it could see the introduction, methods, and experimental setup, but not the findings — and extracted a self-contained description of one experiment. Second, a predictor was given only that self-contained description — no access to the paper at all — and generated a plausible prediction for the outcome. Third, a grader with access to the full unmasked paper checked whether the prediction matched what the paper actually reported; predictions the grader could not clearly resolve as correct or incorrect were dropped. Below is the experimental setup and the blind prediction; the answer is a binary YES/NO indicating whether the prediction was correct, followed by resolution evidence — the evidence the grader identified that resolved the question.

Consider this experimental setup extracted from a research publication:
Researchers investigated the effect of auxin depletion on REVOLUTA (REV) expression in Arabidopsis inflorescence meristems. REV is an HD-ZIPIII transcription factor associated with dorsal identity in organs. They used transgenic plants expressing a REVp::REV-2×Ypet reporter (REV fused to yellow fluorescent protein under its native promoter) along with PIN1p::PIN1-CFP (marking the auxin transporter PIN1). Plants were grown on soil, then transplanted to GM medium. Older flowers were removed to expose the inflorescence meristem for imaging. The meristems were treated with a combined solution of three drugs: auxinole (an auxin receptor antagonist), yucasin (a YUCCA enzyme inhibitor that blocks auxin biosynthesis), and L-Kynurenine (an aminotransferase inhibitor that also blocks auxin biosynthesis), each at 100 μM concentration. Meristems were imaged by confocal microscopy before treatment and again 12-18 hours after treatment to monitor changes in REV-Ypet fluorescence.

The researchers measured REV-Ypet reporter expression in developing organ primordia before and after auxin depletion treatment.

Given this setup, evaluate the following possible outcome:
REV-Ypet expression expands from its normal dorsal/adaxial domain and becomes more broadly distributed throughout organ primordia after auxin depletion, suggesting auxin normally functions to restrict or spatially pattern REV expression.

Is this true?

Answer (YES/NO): NO